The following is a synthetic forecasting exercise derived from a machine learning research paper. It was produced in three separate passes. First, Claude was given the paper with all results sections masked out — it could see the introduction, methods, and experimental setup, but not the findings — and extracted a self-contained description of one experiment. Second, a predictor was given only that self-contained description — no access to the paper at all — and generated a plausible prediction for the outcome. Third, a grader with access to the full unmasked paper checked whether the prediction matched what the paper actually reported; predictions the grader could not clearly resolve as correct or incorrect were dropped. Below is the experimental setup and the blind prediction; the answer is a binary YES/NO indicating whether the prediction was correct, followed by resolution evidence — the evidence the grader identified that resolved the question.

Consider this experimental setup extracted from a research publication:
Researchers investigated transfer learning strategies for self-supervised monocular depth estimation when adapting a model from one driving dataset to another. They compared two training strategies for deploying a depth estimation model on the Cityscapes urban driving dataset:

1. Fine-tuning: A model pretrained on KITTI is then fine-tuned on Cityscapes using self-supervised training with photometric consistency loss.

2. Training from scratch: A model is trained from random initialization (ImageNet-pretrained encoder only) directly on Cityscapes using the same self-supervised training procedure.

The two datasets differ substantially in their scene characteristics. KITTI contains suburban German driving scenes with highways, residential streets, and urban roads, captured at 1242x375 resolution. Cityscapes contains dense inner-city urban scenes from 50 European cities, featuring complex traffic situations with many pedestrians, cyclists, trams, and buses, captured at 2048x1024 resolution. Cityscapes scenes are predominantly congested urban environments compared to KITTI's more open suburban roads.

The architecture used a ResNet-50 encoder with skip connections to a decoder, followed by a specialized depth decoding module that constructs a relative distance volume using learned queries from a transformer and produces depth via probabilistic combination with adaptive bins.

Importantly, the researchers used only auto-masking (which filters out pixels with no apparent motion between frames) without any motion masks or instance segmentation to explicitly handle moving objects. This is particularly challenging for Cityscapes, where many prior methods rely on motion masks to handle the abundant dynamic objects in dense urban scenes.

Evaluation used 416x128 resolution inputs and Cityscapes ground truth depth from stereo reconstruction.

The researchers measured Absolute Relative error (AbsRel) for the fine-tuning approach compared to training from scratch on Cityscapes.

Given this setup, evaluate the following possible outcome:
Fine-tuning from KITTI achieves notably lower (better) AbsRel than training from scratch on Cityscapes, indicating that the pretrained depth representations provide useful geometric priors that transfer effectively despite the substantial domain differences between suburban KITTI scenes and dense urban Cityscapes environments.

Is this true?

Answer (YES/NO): NO